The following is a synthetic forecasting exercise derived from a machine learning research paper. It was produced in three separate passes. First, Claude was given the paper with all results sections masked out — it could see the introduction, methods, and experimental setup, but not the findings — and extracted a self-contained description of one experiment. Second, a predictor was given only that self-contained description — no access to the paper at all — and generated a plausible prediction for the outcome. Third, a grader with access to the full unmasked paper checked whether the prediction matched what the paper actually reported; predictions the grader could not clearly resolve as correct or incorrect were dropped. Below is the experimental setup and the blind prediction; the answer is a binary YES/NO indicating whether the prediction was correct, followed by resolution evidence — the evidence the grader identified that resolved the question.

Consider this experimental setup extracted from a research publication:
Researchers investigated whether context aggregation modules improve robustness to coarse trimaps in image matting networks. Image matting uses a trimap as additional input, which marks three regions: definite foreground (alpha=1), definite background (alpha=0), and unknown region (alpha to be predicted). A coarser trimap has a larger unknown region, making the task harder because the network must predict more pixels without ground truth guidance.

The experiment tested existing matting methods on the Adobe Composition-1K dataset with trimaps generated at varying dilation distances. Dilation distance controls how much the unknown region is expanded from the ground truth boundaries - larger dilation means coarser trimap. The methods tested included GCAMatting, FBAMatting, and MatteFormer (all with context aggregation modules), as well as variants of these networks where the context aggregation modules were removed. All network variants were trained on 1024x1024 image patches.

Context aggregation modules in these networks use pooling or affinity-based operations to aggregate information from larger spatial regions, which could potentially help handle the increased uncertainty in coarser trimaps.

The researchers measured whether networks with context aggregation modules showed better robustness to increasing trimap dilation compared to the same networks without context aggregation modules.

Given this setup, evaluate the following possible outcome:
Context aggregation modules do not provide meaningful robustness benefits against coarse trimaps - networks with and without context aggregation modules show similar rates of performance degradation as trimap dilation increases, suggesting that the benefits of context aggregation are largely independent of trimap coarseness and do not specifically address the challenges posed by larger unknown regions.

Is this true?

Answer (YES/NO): YES